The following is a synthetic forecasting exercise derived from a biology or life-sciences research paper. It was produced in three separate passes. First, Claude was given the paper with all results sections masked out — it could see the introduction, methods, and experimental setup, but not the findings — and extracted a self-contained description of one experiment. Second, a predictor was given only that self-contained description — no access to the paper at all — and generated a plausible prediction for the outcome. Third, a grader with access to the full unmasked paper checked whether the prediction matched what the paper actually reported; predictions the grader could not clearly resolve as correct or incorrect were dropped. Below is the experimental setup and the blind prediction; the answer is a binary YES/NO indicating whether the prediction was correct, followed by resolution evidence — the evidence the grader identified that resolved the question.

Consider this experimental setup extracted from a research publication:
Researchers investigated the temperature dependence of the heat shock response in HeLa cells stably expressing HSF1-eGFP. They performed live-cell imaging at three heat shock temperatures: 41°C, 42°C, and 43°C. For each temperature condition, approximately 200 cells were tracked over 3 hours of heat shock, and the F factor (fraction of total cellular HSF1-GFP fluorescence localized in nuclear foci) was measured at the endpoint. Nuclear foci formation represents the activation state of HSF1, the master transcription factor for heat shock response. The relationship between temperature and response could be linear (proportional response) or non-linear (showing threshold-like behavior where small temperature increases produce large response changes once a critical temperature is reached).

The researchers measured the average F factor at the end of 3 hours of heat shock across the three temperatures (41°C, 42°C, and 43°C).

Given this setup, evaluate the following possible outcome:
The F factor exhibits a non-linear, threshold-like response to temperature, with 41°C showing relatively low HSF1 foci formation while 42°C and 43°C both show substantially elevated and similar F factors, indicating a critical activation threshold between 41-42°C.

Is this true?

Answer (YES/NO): NO